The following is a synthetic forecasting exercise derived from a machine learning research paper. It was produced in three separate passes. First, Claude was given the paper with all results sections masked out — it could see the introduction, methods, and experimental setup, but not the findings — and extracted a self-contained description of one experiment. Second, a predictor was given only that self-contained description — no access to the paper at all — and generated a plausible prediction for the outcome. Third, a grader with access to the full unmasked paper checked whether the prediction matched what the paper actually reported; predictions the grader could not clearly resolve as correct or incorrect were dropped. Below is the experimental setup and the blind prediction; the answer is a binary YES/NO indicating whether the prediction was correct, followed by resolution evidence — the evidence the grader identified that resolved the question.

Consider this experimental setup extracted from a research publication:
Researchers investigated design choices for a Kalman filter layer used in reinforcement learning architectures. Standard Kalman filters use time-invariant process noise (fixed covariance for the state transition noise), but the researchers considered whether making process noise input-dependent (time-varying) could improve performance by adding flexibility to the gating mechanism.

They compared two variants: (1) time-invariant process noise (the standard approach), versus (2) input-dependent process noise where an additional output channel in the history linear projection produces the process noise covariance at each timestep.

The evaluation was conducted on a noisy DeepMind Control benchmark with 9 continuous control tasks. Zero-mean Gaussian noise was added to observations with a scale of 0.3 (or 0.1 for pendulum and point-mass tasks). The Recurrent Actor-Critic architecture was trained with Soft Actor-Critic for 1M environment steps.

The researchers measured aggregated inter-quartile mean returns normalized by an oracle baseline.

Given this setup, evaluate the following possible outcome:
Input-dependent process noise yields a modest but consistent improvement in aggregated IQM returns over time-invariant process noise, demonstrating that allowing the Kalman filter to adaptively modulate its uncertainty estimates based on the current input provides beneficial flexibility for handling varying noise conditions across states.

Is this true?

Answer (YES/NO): NO